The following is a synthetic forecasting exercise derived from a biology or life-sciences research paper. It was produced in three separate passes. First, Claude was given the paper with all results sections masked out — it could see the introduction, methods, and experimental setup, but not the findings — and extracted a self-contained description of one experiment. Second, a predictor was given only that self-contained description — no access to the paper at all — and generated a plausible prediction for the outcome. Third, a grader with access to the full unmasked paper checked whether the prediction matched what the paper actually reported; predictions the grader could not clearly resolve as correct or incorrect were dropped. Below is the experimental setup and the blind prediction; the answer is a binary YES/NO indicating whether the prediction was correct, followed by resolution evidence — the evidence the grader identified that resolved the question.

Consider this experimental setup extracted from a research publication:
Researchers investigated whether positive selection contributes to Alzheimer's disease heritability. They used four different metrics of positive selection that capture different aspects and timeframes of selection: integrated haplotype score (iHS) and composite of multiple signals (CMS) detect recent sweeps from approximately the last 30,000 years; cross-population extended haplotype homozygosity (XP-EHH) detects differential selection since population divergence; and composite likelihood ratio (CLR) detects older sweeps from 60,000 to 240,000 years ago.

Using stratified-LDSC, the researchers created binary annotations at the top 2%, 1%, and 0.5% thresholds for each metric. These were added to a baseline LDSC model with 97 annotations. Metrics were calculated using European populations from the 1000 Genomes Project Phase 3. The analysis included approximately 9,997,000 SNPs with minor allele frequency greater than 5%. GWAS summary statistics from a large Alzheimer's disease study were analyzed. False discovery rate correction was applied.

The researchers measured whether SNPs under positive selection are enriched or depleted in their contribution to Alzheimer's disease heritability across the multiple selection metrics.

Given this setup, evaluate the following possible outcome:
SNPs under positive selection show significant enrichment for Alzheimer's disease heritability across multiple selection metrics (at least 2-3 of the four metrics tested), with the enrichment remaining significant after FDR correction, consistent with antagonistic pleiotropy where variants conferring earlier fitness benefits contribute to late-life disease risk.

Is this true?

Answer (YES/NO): NO